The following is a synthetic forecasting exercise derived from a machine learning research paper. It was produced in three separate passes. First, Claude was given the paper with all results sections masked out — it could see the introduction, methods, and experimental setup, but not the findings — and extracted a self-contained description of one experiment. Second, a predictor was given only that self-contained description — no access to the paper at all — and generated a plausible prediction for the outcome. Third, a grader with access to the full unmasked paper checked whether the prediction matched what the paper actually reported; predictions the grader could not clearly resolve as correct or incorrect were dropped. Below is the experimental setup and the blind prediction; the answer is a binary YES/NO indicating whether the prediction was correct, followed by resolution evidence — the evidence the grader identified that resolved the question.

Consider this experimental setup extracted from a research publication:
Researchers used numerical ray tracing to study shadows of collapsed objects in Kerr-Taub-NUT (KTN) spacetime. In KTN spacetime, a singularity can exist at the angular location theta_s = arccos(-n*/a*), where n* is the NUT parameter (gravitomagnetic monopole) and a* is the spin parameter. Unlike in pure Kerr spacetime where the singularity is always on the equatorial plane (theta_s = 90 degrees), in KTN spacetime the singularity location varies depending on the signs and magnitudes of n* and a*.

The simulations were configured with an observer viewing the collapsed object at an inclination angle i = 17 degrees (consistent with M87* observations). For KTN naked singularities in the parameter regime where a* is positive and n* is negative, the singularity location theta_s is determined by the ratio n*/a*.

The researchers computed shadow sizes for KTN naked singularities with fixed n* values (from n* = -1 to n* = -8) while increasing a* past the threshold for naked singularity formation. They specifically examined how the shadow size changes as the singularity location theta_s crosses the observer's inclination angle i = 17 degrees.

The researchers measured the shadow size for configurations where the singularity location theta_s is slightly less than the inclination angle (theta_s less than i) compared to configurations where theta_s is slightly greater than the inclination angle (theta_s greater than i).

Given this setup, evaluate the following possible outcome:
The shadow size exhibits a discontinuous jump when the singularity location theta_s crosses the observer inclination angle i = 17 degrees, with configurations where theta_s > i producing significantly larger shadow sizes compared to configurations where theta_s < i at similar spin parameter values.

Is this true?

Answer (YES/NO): NO